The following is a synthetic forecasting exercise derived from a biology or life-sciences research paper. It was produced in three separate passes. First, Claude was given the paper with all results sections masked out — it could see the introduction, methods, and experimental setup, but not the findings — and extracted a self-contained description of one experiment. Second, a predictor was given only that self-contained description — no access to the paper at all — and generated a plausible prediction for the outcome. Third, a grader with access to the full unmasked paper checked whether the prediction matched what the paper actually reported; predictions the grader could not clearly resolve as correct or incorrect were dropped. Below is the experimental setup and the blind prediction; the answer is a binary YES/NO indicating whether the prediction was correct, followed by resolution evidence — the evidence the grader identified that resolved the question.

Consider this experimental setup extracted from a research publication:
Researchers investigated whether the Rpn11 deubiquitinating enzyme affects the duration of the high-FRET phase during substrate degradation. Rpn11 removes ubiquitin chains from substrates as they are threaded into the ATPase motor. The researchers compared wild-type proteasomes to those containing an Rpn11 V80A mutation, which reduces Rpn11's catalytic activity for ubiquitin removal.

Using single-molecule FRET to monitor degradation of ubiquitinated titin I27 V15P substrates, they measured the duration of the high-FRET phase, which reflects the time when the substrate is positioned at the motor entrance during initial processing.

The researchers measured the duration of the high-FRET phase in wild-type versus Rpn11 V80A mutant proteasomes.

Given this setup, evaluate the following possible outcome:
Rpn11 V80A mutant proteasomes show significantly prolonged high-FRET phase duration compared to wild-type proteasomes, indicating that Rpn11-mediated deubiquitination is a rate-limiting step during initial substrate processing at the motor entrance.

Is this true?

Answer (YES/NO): YES